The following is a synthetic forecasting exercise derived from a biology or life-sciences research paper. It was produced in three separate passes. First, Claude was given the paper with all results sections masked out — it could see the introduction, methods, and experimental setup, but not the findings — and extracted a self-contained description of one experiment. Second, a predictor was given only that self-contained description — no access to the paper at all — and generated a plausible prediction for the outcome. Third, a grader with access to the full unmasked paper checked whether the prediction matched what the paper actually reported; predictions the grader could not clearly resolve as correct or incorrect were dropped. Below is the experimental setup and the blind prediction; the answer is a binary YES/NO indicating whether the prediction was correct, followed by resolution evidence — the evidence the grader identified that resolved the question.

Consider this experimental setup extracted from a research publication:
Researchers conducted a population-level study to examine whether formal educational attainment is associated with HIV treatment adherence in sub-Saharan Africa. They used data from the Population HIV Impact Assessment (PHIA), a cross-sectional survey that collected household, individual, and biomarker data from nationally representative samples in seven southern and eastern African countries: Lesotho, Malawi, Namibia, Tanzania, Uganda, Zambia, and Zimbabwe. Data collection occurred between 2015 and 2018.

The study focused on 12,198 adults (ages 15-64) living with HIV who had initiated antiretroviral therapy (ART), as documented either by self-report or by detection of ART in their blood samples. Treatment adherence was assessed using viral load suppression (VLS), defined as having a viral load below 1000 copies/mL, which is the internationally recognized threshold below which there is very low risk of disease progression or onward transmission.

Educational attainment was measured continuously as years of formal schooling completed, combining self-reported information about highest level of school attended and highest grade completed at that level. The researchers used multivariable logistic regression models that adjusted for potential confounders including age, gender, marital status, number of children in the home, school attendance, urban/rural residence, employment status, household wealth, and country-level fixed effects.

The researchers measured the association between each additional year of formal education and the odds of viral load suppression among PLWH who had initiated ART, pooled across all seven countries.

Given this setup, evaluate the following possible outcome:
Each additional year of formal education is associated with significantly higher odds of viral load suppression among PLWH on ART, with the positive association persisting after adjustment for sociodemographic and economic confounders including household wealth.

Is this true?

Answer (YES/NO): NO